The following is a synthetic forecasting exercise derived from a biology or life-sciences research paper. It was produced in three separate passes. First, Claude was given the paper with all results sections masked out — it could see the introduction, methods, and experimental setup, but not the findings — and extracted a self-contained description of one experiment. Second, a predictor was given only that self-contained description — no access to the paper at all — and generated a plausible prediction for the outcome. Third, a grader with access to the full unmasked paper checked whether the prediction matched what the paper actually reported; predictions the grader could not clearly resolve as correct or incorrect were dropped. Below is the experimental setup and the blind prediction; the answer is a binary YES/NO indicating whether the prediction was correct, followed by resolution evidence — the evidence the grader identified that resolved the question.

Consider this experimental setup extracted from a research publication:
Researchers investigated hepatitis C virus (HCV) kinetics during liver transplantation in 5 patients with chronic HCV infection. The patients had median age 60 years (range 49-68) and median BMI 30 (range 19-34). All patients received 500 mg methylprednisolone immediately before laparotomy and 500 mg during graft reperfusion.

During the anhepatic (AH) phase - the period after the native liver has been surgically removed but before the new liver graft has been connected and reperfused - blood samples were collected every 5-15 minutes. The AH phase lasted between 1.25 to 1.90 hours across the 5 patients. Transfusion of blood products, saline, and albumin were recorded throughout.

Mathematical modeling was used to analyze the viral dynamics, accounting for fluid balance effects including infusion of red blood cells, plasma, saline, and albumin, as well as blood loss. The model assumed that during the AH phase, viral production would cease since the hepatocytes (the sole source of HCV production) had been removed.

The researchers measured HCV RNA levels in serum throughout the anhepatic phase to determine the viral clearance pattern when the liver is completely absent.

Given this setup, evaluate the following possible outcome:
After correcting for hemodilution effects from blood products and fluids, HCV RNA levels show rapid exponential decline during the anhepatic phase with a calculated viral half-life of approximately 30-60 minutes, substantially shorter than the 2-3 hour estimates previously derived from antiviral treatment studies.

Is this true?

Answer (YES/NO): NO